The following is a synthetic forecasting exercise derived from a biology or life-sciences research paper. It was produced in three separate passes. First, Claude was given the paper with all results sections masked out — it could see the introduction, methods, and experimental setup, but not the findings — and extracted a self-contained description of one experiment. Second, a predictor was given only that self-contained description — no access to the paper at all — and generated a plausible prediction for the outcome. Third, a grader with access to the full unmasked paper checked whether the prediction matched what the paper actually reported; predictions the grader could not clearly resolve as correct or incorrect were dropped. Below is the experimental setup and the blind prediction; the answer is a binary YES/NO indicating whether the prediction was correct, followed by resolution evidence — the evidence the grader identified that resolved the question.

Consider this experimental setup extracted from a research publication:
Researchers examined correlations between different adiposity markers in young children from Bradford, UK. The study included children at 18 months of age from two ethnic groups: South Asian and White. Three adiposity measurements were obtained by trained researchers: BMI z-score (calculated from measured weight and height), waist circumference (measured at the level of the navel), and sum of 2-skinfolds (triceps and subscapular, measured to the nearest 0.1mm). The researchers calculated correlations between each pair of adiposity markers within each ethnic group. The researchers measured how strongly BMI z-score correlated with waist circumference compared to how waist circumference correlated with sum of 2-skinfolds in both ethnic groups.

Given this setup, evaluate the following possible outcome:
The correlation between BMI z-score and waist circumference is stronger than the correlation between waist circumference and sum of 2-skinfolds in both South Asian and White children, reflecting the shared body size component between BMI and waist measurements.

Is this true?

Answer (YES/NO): YES